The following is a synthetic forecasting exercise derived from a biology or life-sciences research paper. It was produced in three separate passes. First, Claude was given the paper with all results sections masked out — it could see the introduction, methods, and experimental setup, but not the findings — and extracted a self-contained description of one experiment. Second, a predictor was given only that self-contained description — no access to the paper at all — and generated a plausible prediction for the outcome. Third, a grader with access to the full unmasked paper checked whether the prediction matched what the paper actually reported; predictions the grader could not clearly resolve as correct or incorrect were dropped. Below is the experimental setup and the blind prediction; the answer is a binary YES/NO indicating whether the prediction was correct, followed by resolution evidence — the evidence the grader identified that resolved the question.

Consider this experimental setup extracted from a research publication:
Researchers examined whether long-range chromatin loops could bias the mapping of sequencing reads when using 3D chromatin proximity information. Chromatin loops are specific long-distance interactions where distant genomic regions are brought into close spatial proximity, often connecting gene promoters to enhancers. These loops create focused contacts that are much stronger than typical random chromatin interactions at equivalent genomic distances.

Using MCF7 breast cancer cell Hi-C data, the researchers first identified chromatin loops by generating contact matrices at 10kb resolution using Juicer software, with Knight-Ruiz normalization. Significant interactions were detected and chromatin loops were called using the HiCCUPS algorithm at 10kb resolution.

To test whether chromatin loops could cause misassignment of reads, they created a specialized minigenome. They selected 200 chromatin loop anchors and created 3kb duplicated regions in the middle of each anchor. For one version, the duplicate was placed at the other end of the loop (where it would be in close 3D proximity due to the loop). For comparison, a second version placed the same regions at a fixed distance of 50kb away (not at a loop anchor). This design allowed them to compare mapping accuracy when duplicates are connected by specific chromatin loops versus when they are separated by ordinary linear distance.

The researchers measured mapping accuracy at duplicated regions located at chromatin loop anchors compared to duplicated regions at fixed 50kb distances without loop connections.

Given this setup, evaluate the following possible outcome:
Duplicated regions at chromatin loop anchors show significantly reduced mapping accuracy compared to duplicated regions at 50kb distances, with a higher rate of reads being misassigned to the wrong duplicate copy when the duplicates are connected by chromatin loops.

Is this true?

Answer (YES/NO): NO